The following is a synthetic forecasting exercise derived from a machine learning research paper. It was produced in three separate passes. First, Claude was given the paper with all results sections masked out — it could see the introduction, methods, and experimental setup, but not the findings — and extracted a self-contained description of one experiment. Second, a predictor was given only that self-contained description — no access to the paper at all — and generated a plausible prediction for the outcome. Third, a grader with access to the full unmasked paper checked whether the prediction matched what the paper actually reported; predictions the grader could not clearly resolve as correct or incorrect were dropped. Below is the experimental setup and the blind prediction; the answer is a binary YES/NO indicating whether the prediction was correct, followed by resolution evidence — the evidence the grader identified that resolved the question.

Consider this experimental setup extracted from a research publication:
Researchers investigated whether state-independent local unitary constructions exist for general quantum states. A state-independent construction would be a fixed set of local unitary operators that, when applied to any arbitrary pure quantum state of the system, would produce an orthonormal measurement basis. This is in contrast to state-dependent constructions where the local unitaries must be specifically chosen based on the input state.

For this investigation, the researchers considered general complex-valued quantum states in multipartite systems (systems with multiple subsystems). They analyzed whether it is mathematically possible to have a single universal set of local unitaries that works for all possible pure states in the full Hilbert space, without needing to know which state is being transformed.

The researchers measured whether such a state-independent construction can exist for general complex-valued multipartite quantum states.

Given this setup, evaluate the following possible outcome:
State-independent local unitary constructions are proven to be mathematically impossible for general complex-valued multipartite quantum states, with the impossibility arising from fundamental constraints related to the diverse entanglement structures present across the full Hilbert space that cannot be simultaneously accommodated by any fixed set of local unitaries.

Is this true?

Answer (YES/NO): NO